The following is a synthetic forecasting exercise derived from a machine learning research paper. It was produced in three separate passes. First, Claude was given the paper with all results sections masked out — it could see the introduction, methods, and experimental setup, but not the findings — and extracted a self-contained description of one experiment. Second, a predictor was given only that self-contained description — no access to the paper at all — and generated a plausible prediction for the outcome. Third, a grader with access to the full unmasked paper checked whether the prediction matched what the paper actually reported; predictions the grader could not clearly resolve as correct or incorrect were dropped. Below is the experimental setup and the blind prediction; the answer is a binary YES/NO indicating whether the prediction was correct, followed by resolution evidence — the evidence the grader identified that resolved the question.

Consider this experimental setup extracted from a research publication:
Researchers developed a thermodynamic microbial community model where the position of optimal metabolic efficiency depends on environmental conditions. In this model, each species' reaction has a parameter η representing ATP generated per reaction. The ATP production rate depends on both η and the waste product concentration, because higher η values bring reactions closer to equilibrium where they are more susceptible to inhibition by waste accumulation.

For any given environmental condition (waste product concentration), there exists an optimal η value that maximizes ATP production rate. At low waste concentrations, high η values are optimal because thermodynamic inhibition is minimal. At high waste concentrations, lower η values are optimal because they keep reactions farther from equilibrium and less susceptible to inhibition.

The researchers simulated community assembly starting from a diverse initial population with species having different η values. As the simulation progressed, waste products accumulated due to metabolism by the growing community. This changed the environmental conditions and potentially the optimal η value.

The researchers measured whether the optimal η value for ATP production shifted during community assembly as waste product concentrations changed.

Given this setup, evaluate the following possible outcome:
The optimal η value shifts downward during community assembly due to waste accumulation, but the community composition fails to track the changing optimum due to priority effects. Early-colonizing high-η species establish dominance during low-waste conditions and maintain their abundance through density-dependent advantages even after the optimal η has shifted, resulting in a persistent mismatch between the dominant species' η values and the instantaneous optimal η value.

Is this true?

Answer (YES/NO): NO